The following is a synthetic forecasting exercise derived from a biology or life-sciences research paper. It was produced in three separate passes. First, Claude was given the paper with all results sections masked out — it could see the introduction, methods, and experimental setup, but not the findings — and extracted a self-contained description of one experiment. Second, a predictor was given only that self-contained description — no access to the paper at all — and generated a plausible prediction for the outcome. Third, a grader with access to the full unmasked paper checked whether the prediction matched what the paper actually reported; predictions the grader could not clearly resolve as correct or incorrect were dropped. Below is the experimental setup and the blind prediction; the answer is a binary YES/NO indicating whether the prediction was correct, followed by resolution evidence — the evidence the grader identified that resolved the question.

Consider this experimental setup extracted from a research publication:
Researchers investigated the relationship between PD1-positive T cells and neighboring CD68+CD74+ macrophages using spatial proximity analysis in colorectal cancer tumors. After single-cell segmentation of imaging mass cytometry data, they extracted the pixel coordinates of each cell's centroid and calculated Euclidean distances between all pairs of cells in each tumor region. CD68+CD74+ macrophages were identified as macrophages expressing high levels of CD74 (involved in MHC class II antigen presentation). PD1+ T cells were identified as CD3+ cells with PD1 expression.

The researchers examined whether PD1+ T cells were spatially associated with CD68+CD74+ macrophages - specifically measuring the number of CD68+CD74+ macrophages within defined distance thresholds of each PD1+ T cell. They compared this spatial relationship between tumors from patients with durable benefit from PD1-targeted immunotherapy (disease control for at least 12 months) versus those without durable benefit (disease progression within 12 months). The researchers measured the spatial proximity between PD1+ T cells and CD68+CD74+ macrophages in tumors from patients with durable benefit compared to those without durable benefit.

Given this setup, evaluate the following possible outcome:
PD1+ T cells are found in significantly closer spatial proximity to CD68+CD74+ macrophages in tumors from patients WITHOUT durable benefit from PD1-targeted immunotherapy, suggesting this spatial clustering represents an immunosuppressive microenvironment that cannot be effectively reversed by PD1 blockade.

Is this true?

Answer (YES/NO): NO